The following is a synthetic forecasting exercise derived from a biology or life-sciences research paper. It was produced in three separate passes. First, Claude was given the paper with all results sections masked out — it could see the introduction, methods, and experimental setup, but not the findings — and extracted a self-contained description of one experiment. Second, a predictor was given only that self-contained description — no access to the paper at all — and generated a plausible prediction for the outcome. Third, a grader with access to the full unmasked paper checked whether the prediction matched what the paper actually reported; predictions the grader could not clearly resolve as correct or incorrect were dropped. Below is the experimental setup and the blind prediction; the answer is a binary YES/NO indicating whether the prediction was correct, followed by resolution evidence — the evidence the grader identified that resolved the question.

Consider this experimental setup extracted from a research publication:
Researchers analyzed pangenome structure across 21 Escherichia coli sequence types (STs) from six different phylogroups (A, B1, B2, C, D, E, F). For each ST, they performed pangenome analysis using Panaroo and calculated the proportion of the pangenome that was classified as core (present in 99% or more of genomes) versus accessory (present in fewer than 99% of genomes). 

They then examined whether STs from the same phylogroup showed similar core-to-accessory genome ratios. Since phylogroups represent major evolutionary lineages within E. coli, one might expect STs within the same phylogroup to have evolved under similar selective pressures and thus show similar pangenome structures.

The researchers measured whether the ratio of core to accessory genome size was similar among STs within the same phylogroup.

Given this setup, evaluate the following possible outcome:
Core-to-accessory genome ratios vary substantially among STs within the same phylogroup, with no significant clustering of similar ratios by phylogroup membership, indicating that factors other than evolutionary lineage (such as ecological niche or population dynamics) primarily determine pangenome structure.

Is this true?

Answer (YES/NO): YES